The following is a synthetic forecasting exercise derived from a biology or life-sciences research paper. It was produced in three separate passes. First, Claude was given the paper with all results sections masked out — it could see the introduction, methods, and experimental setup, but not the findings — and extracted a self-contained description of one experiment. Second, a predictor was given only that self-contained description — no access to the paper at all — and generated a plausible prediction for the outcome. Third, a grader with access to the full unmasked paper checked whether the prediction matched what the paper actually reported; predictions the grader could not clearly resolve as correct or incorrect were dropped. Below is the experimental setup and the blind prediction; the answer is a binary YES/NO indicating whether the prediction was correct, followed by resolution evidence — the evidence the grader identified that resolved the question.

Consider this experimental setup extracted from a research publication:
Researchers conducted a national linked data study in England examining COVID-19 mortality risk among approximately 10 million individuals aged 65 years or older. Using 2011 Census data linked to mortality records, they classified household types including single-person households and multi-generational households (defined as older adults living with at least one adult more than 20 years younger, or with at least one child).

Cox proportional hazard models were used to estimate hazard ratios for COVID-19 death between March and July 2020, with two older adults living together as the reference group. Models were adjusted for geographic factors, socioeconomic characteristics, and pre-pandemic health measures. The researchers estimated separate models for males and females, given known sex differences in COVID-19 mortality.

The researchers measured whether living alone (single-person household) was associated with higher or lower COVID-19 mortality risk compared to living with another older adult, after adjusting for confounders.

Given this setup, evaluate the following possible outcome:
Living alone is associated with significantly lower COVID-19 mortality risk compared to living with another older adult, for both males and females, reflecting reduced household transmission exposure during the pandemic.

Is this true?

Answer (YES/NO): NO